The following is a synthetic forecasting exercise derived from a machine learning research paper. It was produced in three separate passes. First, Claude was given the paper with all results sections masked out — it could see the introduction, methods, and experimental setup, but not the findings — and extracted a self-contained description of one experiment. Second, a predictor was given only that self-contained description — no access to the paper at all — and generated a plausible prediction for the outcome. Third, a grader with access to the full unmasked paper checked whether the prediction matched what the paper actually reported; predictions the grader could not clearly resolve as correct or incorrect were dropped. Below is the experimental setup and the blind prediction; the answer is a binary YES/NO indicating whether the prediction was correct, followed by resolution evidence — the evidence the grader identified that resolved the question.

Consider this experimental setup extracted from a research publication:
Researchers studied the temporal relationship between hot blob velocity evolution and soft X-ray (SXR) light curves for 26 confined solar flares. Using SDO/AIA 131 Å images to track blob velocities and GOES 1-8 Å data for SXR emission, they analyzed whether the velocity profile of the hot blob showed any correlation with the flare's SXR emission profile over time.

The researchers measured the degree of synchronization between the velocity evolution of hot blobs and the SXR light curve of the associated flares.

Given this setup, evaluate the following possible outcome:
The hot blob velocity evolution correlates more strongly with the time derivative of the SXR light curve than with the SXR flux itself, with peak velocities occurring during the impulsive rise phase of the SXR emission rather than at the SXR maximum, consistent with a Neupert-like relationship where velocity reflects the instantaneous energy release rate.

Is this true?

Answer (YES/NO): NO